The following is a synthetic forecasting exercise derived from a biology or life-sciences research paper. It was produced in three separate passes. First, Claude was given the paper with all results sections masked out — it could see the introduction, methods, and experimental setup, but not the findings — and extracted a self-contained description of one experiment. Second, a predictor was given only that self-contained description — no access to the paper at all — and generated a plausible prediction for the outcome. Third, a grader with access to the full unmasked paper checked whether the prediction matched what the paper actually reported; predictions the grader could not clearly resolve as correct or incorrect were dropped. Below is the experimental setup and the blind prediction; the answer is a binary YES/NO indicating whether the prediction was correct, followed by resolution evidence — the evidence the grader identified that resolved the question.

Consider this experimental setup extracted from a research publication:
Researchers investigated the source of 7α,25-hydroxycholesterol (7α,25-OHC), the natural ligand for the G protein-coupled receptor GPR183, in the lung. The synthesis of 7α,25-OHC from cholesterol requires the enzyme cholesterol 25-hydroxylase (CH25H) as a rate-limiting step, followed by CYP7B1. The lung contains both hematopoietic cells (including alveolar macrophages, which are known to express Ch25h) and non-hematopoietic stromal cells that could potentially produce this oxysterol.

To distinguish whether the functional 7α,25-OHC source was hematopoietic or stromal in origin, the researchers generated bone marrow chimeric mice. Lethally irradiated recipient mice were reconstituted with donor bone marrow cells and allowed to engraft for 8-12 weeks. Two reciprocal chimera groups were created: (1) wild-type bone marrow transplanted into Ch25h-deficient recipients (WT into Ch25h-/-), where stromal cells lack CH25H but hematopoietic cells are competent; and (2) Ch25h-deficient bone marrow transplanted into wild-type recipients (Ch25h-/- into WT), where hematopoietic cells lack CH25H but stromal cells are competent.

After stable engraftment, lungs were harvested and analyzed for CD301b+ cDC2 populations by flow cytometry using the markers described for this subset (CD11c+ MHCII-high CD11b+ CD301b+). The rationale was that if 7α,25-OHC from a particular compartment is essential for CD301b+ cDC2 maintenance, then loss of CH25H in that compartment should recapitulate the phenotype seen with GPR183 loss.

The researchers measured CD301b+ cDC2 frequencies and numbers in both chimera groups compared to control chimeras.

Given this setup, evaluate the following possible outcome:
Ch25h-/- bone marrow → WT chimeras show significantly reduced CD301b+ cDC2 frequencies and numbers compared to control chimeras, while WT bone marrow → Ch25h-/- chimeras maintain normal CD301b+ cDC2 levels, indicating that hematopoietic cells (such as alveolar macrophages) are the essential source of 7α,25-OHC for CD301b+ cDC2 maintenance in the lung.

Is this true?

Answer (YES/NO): NO